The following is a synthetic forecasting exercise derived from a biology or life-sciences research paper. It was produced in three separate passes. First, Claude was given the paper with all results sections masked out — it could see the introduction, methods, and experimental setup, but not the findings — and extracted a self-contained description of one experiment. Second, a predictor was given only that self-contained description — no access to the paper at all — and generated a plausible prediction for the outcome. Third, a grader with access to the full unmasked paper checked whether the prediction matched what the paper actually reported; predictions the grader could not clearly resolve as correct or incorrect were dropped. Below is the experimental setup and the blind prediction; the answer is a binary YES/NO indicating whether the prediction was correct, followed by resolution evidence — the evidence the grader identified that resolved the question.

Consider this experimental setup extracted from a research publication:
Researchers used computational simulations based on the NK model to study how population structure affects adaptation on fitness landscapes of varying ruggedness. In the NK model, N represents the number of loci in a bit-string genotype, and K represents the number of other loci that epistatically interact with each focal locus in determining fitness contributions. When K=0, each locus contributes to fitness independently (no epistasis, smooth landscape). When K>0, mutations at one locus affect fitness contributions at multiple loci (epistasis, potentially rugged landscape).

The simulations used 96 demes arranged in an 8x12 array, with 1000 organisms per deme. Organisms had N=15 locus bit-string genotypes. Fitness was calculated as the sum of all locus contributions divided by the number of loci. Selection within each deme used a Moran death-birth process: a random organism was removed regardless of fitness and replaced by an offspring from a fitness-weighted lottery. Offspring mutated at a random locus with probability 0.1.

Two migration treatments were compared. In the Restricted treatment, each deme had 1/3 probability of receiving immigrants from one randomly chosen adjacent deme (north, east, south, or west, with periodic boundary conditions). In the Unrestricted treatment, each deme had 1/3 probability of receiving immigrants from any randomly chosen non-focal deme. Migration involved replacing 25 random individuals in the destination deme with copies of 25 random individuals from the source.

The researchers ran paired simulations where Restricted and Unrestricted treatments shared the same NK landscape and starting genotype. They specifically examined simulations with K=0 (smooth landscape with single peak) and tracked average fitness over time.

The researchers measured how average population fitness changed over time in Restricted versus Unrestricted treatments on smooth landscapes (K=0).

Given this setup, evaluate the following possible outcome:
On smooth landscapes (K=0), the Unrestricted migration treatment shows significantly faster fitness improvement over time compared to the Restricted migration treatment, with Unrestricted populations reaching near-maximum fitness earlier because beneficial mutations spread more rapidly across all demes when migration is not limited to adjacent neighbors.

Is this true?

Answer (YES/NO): NO